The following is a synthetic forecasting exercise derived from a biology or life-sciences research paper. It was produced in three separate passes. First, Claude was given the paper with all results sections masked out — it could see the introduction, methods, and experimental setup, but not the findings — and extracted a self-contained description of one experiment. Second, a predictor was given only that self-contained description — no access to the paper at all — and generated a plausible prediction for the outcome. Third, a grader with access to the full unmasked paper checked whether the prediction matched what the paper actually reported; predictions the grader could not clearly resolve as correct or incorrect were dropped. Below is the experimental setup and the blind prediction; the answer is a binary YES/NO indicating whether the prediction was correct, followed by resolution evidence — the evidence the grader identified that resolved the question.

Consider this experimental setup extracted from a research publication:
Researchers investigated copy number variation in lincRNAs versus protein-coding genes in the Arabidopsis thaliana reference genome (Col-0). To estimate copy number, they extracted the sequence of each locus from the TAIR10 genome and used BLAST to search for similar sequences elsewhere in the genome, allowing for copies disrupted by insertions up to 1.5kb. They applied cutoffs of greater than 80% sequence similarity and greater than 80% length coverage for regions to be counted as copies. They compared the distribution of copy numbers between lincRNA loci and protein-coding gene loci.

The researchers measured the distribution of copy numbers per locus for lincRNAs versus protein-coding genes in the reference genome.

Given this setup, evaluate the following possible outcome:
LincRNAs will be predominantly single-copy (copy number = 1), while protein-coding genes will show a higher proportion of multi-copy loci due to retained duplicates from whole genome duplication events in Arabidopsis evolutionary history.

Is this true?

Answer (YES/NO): NO